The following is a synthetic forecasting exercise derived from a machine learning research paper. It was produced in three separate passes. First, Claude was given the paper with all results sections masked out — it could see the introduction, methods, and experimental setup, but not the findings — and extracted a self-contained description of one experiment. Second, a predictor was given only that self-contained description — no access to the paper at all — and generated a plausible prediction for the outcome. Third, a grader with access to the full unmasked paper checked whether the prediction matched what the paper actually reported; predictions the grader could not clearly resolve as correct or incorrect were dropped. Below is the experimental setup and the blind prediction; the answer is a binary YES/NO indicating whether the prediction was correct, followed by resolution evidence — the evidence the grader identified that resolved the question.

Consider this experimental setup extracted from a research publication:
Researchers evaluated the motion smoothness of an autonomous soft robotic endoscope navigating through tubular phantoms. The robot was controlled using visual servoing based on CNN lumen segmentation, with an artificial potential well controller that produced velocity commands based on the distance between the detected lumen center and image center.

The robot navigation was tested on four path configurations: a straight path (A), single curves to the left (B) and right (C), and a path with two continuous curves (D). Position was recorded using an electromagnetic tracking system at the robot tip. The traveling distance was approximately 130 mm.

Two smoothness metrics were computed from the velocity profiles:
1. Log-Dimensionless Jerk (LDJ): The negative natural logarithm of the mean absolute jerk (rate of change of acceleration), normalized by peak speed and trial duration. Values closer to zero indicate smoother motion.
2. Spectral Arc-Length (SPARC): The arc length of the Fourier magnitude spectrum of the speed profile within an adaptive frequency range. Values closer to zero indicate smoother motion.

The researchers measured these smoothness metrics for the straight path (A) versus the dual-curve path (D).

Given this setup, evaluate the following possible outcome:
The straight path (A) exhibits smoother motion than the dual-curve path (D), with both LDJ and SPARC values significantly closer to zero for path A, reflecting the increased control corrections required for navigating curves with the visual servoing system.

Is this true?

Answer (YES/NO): NO